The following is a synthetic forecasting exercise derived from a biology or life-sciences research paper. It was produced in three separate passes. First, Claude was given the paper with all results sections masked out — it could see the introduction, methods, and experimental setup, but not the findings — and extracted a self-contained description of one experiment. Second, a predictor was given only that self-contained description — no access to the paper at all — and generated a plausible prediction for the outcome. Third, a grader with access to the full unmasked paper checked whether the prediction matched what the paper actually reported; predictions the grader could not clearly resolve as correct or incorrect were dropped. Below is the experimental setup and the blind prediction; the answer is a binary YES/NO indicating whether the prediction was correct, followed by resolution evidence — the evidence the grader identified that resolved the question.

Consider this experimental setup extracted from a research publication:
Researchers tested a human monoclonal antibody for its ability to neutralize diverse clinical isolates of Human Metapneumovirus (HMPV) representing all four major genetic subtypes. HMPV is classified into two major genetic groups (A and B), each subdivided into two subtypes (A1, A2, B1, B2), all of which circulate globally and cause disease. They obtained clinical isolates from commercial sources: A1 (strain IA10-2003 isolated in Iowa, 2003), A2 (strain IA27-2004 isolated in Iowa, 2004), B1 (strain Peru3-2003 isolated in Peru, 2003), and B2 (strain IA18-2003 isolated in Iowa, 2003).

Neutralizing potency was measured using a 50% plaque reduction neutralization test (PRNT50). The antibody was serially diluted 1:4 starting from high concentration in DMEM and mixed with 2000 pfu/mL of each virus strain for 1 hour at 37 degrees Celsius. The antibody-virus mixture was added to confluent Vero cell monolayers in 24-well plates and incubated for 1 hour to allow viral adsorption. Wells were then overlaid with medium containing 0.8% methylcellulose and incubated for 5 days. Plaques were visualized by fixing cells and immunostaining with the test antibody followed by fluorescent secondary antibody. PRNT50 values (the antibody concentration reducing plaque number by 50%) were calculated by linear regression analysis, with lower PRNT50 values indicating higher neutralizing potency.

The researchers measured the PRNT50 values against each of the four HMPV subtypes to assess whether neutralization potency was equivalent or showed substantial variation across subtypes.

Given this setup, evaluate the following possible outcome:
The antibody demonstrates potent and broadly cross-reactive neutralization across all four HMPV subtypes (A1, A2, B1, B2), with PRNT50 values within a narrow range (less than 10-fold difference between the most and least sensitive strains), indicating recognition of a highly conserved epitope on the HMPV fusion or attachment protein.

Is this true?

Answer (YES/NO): NO